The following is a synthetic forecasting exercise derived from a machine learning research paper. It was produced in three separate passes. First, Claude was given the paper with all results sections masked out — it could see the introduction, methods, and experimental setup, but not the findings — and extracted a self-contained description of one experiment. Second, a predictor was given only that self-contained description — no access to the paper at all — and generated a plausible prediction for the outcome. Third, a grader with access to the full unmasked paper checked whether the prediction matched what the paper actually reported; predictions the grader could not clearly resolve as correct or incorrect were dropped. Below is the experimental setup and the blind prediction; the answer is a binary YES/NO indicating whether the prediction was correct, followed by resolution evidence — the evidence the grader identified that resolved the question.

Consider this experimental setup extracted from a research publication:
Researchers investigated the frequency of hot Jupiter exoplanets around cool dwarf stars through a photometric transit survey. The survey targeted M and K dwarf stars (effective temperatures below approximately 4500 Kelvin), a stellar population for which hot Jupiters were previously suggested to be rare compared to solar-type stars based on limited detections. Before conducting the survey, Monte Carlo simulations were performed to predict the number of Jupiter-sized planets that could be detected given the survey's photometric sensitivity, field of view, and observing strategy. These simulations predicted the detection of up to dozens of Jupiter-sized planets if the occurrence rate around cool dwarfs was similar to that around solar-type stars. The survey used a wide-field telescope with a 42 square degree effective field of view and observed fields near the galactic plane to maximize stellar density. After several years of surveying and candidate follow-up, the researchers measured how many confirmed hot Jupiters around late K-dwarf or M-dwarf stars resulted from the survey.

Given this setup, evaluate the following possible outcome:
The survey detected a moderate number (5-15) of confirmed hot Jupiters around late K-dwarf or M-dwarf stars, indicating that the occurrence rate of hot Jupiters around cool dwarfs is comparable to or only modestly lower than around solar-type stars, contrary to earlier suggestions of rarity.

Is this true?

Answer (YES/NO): NO